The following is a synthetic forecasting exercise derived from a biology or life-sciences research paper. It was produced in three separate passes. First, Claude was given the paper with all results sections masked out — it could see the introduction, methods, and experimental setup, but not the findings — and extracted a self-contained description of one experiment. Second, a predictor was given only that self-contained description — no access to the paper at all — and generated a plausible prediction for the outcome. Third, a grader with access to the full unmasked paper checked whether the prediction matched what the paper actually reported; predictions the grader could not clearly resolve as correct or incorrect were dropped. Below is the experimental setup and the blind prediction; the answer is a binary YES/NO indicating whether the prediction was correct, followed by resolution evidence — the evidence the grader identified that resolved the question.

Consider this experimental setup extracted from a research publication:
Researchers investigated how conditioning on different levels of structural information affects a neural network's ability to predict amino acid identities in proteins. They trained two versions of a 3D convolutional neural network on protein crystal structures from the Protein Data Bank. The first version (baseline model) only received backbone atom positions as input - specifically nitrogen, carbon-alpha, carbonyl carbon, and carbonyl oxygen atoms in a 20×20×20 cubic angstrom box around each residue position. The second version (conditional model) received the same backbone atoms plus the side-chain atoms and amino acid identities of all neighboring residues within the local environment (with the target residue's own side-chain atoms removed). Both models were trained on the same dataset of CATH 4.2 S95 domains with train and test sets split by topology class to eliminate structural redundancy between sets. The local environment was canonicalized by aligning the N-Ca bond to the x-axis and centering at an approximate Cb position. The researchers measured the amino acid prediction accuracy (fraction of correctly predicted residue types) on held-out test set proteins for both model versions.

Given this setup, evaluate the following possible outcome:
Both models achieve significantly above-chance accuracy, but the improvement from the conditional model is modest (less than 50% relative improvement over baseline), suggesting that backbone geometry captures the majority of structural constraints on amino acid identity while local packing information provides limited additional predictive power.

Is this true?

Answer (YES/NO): NO